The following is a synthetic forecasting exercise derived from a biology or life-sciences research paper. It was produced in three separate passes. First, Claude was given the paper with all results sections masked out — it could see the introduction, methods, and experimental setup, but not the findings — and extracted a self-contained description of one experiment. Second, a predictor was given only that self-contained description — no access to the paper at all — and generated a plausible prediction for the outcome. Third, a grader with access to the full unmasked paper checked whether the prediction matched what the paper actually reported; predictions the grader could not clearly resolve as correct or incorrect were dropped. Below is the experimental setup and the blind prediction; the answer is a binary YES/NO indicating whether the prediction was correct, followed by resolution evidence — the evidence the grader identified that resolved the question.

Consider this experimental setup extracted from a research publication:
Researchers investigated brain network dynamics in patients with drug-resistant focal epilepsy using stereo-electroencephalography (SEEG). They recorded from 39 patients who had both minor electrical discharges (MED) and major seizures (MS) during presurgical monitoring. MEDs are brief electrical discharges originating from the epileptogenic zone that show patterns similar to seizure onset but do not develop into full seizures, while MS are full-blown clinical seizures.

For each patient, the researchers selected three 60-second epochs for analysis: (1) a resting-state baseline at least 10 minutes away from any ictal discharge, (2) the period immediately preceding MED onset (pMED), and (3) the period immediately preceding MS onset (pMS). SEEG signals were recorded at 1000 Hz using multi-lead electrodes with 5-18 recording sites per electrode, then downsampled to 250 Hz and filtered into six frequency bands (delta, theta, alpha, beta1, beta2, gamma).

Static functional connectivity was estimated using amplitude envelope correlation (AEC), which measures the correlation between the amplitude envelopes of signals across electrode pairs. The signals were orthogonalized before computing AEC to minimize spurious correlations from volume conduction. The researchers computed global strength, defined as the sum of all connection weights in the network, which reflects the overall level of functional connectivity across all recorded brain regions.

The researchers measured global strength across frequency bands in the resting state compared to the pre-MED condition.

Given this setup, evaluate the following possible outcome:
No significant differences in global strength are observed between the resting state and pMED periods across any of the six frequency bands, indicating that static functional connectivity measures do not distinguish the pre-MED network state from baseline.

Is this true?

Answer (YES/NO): NO